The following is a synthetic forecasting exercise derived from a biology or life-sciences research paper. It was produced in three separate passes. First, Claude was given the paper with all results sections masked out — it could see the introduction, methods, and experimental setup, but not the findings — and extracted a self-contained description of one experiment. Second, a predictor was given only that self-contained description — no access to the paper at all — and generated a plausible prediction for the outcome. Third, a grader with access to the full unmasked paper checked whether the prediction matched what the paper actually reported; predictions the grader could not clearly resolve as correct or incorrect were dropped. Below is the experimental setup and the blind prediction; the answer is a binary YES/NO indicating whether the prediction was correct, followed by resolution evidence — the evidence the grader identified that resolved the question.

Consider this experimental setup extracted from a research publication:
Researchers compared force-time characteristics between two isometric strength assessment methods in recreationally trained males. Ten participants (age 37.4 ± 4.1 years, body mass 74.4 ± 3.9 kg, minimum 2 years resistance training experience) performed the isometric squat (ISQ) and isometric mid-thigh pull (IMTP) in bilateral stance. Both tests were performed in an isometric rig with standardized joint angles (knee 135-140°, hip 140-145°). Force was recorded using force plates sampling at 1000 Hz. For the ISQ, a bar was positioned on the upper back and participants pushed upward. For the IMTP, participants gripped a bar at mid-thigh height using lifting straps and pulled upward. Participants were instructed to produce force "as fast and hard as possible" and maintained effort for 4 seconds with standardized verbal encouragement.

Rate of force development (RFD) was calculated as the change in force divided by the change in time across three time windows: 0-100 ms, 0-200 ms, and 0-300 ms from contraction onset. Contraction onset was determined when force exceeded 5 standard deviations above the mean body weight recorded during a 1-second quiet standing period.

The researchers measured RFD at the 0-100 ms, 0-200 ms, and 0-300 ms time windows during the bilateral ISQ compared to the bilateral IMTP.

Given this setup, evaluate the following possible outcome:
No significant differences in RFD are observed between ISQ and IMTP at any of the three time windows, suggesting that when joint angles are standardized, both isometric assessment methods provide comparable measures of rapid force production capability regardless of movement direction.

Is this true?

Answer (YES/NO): NO